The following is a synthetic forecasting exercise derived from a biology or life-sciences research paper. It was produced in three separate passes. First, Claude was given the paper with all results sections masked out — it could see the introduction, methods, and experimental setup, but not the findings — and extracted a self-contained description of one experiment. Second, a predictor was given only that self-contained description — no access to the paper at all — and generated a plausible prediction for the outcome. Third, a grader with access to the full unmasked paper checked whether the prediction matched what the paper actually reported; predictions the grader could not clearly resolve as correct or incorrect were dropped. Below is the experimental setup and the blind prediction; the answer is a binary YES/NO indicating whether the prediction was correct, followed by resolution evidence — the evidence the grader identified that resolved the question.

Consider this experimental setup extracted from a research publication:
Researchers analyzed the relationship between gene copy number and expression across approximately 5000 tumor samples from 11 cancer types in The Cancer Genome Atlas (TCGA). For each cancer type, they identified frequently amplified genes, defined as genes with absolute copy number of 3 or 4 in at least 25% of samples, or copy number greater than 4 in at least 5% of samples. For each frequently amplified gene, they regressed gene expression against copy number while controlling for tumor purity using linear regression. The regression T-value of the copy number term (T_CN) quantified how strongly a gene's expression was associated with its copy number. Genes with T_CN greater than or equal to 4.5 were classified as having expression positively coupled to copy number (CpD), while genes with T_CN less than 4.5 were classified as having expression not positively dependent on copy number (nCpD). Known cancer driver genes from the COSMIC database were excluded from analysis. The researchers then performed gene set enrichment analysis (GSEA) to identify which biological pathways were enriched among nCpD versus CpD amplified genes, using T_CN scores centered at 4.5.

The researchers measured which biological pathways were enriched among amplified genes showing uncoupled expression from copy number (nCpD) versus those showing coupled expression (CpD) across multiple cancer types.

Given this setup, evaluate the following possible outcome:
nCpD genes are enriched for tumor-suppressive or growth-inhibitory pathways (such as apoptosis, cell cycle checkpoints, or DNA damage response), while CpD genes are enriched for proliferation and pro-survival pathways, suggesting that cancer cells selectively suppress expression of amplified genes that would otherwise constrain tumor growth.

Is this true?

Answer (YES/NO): NO